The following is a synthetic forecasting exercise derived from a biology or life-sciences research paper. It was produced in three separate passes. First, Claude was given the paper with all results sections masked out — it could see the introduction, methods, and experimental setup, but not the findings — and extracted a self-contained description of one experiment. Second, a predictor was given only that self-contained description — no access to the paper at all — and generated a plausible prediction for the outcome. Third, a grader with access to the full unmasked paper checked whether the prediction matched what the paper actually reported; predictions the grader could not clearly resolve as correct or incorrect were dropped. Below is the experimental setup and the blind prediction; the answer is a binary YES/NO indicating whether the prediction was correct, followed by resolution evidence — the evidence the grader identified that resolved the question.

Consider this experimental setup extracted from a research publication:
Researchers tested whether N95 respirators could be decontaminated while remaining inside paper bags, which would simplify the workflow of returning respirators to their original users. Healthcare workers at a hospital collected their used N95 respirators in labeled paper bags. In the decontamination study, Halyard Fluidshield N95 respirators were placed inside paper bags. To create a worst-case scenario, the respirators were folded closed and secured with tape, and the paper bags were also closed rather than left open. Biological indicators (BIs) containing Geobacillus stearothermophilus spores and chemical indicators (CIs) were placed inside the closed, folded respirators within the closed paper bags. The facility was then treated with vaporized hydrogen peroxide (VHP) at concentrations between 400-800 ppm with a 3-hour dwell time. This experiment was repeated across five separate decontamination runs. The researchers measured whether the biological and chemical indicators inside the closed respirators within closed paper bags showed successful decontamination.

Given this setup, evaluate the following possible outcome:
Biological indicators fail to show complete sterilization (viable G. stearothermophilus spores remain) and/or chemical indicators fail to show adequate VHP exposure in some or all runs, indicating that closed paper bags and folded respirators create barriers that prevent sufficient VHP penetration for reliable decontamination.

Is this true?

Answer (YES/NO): NO